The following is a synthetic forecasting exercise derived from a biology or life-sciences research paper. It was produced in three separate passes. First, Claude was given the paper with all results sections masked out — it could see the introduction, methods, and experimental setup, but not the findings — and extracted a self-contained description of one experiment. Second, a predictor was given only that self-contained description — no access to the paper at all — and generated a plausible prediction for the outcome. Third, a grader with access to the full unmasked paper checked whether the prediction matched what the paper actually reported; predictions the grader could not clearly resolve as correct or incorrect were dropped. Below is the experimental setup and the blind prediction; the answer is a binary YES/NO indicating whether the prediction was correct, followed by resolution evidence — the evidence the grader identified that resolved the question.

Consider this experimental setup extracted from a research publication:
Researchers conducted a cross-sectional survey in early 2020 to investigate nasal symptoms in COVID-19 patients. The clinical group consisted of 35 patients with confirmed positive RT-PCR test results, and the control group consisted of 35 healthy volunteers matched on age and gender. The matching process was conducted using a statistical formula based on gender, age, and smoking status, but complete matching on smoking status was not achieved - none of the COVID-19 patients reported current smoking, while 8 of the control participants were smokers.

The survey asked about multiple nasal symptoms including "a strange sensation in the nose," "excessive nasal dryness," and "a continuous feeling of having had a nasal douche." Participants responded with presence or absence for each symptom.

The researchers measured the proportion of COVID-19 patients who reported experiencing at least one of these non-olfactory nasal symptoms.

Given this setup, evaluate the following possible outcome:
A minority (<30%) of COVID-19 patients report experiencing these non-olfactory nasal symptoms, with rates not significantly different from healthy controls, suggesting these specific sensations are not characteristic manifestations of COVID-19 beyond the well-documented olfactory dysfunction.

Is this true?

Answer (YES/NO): NO